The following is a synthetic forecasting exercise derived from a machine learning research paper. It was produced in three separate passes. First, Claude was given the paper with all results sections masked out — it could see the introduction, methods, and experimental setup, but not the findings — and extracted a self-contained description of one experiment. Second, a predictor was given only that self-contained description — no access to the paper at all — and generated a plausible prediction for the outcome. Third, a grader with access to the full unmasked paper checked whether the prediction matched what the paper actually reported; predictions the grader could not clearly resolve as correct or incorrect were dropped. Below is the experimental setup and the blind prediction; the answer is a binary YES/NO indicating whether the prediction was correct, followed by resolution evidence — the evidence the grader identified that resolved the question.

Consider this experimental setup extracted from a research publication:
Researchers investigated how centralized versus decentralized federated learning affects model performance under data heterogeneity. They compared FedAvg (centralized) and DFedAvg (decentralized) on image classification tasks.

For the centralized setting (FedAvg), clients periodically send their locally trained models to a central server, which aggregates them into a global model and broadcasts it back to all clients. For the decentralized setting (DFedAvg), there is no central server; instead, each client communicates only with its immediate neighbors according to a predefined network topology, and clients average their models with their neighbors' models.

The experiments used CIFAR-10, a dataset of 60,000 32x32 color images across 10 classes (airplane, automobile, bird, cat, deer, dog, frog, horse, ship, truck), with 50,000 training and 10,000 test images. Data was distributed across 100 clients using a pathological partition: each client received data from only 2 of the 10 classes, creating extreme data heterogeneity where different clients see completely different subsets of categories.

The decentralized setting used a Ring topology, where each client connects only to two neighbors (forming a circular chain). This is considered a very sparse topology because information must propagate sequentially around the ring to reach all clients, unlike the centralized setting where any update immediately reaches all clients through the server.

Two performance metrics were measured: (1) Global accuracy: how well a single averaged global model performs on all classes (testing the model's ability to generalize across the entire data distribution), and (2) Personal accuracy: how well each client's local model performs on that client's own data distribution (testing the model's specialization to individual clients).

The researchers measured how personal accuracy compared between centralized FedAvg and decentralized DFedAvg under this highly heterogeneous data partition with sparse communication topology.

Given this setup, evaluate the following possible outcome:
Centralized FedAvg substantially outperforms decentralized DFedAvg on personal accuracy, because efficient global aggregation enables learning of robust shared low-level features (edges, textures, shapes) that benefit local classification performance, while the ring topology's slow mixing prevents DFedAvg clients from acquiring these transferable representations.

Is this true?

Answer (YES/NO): NO